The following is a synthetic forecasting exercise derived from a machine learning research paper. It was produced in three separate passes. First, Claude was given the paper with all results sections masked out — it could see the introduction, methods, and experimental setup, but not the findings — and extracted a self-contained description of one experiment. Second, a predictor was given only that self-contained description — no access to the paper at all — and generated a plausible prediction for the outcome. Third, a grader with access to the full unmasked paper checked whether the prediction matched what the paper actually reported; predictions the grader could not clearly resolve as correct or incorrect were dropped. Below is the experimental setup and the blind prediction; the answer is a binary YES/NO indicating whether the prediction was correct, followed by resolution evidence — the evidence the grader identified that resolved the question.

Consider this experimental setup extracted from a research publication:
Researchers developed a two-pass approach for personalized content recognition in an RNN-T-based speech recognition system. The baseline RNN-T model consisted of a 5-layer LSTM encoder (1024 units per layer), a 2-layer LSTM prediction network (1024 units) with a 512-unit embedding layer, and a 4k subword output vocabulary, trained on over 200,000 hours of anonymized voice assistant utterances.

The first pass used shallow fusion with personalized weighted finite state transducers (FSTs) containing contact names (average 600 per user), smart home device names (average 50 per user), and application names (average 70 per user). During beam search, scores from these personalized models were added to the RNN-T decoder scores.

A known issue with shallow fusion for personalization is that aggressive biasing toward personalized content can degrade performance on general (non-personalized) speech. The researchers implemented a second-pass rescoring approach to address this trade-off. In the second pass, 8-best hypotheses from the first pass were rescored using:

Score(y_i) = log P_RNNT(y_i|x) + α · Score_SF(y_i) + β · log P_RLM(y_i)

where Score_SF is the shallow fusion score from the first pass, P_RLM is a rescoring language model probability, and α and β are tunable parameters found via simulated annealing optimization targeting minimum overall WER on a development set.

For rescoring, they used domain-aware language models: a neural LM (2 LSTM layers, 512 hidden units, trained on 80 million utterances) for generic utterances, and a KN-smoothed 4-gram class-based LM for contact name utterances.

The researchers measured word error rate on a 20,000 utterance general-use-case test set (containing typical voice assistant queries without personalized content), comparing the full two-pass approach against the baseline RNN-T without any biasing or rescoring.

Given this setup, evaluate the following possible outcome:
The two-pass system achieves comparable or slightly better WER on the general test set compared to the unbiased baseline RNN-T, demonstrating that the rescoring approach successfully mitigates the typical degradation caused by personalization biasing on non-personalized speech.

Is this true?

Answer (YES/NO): YES